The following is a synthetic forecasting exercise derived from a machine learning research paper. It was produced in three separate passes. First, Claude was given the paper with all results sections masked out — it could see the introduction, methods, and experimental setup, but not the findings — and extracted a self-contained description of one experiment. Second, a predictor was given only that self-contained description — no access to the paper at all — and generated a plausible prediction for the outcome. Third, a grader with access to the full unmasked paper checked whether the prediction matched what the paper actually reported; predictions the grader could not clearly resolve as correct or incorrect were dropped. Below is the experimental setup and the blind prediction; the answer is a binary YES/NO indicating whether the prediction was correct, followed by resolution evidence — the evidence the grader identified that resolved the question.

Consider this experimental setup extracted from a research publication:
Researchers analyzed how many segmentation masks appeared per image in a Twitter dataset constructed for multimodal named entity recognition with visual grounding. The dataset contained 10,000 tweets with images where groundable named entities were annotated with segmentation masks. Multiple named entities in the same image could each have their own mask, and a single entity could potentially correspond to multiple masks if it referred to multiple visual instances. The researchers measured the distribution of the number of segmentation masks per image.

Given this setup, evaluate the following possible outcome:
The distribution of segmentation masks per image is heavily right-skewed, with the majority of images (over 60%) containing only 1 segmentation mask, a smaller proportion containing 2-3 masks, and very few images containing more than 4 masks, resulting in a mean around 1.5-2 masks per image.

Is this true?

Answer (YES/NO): NO